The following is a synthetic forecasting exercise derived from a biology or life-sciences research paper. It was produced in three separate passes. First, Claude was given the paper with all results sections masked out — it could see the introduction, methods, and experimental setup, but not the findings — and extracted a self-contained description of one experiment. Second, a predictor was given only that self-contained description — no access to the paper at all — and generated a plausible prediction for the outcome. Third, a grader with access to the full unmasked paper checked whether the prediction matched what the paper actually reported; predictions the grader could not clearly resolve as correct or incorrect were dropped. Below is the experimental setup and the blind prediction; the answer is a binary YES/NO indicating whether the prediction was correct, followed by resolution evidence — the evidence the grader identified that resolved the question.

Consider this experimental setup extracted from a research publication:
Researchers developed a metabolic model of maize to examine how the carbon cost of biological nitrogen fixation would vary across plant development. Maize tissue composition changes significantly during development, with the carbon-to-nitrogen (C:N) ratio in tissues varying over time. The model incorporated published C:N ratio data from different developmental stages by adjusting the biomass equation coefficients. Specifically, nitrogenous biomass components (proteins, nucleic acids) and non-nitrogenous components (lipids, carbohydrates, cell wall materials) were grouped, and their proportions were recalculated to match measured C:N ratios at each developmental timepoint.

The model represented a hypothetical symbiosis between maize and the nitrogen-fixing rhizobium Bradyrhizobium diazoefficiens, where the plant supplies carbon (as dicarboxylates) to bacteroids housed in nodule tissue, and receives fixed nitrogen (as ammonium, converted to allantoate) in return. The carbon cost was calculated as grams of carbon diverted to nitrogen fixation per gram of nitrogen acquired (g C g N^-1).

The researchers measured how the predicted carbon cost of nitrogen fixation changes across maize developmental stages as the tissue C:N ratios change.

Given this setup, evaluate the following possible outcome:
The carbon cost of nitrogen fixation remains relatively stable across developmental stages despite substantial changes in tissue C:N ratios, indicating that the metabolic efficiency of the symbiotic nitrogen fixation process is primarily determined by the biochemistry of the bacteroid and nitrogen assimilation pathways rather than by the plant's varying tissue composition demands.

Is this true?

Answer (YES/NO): NO